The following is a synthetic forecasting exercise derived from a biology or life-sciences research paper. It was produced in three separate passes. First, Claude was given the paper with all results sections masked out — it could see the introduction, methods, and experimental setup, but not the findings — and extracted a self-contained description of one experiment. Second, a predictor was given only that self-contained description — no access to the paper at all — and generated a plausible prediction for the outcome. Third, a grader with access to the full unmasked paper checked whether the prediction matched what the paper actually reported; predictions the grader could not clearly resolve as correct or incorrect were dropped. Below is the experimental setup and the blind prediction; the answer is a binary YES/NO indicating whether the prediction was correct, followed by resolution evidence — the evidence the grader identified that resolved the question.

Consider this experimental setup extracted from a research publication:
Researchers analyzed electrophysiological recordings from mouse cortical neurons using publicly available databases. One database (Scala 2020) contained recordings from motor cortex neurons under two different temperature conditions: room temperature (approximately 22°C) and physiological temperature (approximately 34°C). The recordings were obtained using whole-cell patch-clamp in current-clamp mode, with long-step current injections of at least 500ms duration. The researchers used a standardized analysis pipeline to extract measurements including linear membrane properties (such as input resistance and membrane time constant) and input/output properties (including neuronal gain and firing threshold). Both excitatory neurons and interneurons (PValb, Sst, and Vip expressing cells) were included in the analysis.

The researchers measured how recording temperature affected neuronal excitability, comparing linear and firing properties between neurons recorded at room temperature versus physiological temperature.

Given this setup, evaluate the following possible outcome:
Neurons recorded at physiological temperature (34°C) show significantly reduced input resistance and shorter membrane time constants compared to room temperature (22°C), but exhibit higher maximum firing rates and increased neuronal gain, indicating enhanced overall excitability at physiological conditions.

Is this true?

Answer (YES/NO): YES